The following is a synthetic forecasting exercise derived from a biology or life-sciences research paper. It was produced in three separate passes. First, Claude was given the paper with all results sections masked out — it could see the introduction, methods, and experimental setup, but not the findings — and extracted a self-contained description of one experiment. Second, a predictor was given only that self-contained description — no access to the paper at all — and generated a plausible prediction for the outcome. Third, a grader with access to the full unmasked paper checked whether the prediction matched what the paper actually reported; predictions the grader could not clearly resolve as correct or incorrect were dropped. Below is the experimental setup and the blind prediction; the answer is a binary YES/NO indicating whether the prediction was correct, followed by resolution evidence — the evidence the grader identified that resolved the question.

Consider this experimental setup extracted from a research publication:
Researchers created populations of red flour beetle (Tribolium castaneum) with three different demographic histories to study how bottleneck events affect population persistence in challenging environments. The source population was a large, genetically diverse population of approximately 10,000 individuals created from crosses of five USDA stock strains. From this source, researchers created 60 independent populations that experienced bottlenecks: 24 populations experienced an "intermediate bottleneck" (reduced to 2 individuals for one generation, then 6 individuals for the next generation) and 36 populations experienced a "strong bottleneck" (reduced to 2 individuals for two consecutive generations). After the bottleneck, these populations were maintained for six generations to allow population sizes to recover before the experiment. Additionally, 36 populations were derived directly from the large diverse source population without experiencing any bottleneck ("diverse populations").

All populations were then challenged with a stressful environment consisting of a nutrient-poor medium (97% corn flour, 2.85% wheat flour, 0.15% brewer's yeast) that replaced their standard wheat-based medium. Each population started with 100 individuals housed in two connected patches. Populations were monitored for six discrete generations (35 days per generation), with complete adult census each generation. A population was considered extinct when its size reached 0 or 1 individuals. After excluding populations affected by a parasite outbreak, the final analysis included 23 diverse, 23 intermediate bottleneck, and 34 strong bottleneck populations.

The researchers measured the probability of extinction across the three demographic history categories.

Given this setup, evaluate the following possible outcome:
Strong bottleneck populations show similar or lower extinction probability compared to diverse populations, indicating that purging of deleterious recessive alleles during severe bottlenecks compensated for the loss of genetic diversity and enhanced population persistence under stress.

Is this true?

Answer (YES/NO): NO